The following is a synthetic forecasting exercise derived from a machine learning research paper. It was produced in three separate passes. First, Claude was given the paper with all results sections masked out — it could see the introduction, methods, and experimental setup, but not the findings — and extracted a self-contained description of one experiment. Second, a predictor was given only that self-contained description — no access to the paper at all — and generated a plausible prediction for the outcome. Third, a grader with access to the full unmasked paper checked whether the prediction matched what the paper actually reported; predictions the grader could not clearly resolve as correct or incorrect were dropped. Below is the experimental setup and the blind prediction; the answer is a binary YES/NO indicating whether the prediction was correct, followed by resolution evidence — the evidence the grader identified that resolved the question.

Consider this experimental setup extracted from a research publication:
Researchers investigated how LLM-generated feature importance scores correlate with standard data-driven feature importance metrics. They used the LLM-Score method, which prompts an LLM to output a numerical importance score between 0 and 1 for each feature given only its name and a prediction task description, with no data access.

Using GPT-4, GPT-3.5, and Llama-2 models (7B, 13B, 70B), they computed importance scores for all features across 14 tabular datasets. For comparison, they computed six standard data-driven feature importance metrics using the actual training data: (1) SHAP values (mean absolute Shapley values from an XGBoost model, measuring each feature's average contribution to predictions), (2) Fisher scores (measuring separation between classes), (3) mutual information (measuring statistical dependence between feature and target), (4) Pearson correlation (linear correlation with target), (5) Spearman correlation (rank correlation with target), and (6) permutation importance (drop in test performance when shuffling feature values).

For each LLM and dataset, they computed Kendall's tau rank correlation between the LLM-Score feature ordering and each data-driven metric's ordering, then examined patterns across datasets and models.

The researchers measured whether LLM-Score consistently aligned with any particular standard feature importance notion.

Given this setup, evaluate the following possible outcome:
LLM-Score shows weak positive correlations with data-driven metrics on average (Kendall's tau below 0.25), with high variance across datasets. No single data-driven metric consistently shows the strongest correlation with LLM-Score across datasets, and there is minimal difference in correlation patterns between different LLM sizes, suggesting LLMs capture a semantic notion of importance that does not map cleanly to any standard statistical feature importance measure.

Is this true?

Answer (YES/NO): NO